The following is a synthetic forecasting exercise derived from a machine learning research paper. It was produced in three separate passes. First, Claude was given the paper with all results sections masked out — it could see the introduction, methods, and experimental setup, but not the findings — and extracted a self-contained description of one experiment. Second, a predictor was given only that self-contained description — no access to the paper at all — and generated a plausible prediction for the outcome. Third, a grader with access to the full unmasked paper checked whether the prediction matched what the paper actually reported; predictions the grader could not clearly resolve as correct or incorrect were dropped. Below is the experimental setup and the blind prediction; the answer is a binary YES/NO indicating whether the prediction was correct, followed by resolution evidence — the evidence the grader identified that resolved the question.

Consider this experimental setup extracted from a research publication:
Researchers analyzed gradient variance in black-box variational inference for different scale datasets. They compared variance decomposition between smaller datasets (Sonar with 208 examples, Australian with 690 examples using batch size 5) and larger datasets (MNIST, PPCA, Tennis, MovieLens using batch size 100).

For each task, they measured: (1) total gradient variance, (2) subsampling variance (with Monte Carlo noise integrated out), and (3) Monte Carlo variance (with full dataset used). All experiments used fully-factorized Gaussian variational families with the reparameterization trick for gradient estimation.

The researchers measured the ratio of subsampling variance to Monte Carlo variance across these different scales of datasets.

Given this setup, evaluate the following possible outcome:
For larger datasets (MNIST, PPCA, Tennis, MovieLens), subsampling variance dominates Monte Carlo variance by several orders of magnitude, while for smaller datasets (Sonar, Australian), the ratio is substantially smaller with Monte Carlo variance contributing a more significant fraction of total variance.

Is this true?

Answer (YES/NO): NO